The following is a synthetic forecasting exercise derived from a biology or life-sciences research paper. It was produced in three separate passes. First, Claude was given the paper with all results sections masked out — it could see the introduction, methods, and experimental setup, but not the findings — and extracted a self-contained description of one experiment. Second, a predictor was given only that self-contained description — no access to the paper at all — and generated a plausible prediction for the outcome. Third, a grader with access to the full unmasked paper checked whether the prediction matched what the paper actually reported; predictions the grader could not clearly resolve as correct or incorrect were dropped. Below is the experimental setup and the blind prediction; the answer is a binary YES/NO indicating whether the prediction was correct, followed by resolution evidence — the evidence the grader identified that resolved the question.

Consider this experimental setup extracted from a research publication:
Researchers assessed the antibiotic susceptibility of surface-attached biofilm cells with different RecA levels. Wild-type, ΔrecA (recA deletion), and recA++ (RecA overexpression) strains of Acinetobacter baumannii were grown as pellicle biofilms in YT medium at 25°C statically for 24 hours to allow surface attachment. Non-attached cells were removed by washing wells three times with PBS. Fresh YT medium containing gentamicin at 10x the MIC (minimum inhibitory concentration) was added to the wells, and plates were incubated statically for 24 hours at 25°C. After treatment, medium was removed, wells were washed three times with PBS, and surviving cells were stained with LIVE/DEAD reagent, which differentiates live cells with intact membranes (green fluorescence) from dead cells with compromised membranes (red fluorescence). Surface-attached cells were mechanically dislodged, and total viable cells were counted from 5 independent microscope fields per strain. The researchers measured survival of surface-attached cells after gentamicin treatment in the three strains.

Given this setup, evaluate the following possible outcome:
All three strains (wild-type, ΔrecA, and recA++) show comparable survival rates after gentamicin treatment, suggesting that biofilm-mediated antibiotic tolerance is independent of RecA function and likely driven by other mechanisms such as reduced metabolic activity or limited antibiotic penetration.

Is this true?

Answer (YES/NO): NO